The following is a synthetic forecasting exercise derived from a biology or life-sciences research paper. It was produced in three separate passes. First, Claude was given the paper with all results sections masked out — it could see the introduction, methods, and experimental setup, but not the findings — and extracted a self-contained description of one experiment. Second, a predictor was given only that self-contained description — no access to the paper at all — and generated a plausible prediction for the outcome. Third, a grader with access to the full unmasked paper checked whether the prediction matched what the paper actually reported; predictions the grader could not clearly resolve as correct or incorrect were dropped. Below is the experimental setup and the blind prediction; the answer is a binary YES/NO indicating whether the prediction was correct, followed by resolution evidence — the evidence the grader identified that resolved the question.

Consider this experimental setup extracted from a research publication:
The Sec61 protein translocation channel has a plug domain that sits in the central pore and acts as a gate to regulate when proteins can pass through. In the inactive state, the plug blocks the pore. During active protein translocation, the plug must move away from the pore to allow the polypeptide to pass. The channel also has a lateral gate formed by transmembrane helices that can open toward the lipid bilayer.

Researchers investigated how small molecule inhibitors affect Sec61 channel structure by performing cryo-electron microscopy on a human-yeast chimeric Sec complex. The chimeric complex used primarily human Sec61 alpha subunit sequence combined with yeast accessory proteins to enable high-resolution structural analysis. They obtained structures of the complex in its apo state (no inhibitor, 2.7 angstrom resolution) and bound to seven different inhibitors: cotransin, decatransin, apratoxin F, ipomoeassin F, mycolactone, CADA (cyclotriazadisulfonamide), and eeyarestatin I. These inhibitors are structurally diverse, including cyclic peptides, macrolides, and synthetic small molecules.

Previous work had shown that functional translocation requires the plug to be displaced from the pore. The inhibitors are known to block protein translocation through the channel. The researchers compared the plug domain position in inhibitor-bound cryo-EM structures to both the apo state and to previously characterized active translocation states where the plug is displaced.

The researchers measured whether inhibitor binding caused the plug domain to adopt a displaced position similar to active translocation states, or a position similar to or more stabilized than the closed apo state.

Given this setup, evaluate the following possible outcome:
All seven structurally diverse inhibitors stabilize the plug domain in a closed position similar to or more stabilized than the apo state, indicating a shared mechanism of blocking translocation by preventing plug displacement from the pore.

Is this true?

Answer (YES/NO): YES